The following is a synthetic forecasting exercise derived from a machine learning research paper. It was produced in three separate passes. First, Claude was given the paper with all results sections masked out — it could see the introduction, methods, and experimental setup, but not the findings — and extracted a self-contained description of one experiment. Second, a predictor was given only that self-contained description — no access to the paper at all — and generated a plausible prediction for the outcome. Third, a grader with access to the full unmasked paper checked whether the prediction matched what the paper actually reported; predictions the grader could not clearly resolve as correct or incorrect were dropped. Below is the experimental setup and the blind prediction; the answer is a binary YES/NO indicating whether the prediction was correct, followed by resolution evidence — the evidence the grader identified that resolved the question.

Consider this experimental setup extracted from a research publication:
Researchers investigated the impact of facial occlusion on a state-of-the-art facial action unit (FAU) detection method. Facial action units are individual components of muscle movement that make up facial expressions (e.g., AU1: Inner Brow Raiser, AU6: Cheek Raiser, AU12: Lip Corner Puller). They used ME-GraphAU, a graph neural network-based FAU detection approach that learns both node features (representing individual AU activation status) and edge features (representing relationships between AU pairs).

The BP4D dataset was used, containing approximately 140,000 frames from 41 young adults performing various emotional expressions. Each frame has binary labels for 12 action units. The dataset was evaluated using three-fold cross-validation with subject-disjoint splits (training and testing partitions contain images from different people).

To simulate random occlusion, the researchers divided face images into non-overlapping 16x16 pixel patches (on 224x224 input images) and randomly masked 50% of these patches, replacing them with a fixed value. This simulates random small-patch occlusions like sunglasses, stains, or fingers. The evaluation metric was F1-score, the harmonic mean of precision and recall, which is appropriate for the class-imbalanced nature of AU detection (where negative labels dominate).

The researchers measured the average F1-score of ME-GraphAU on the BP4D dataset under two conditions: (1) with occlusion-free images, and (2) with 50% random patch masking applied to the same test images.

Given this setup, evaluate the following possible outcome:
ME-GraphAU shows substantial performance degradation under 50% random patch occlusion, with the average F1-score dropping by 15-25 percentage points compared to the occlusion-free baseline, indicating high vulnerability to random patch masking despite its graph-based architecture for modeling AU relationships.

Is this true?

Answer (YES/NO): NO